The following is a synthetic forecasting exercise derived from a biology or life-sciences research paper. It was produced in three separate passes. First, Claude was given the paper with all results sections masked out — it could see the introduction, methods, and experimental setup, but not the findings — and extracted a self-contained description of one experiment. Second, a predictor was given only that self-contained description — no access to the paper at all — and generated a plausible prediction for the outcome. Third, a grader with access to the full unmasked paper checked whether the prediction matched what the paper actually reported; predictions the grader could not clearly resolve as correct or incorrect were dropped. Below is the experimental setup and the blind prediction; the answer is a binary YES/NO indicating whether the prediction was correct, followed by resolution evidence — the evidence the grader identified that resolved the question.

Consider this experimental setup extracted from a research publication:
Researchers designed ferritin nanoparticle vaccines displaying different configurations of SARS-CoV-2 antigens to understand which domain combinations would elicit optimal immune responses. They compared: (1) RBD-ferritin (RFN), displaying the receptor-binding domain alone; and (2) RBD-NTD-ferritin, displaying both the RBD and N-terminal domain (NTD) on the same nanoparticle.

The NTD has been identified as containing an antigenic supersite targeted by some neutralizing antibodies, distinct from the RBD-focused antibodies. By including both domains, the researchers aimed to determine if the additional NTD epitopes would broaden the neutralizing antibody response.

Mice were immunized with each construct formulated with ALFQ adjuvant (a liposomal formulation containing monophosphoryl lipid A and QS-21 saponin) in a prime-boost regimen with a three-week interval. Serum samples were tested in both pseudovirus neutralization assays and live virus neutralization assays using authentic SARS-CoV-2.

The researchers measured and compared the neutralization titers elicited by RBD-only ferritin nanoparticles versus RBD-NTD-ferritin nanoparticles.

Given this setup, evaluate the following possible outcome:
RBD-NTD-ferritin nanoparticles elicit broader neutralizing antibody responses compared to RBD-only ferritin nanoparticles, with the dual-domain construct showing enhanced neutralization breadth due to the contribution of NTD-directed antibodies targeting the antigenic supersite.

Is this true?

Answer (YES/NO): NO